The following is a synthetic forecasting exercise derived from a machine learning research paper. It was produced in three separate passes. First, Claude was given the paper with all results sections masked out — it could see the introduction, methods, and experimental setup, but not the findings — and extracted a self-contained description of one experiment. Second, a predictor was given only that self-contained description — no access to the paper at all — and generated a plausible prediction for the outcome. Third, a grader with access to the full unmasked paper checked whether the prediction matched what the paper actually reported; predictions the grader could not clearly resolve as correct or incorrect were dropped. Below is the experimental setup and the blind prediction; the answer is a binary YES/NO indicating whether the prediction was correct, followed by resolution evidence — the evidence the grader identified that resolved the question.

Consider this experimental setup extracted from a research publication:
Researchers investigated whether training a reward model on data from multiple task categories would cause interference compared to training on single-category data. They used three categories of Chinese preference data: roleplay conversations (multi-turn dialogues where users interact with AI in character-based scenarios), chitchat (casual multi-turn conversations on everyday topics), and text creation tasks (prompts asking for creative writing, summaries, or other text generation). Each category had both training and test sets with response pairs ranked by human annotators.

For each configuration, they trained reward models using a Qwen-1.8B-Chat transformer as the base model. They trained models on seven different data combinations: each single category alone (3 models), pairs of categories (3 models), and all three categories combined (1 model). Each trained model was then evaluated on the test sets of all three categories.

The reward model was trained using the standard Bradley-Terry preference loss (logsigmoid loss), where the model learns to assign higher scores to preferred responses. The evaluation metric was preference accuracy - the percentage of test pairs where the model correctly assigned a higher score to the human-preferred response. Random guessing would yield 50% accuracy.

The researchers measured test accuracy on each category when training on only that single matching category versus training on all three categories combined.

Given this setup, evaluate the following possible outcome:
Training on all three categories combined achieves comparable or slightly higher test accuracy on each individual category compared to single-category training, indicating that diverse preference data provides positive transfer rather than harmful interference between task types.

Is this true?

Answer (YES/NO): NO